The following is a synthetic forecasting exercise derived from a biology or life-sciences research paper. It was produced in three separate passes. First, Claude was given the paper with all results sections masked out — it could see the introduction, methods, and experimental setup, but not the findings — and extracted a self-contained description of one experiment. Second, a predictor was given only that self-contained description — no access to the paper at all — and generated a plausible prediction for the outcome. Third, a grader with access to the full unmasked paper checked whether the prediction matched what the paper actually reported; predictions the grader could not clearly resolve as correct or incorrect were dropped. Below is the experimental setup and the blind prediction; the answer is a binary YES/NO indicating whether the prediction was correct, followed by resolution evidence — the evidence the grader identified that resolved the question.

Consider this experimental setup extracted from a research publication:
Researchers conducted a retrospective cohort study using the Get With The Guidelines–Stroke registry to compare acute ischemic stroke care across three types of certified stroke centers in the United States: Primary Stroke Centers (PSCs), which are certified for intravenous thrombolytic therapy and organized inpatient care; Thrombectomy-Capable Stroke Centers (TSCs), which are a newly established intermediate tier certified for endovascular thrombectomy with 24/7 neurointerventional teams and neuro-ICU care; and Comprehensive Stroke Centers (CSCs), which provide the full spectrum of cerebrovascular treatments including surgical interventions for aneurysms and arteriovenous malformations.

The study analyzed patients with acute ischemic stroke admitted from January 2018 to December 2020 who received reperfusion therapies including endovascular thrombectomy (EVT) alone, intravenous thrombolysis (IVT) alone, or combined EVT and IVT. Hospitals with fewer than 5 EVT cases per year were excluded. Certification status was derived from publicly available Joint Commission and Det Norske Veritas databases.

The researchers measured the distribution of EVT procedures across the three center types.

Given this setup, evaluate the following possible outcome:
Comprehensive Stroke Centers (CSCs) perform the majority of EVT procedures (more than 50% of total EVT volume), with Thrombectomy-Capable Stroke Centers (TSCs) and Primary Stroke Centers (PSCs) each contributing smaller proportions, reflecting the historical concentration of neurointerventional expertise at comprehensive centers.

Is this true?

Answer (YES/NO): YES